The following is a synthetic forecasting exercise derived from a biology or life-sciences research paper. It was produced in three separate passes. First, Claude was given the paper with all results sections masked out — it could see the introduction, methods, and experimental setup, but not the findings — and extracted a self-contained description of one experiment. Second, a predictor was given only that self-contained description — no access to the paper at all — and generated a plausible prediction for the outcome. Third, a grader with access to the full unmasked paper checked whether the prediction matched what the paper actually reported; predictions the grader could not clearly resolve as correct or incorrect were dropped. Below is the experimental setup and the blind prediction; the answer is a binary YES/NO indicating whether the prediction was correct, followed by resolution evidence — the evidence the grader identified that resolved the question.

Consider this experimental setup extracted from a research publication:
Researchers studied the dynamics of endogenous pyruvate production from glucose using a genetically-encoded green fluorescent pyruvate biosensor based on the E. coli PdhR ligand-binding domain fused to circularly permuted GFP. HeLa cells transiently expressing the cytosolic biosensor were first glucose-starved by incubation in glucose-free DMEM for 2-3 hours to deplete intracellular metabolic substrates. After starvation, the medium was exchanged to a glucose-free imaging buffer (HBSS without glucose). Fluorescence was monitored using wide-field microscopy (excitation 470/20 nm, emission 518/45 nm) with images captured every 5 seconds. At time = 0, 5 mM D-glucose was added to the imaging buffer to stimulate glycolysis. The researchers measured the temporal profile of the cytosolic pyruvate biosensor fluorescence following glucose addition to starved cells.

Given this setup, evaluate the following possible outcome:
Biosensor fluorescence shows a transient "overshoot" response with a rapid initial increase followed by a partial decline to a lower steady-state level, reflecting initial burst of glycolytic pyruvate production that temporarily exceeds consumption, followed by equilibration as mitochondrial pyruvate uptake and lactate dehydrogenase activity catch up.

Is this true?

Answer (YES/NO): NO